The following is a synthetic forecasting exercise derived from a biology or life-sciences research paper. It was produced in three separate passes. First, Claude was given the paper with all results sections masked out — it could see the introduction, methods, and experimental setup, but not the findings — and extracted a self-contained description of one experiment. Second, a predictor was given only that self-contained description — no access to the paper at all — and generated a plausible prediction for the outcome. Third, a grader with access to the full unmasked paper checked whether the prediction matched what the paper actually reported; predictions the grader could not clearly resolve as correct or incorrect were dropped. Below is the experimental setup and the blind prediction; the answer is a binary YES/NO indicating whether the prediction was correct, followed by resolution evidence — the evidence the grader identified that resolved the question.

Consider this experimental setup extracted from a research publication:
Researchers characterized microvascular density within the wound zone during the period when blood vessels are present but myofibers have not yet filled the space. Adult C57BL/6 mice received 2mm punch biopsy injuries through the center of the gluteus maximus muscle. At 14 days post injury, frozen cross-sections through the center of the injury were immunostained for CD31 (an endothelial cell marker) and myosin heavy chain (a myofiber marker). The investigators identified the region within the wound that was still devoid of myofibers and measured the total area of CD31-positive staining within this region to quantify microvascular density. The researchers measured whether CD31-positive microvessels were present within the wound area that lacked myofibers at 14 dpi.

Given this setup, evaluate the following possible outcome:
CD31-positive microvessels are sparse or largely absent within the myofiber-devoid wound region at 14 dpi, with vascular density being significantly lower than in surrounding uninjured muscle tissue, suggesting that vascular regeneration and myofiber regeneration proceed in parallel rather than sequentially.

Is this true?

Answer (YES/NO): NO